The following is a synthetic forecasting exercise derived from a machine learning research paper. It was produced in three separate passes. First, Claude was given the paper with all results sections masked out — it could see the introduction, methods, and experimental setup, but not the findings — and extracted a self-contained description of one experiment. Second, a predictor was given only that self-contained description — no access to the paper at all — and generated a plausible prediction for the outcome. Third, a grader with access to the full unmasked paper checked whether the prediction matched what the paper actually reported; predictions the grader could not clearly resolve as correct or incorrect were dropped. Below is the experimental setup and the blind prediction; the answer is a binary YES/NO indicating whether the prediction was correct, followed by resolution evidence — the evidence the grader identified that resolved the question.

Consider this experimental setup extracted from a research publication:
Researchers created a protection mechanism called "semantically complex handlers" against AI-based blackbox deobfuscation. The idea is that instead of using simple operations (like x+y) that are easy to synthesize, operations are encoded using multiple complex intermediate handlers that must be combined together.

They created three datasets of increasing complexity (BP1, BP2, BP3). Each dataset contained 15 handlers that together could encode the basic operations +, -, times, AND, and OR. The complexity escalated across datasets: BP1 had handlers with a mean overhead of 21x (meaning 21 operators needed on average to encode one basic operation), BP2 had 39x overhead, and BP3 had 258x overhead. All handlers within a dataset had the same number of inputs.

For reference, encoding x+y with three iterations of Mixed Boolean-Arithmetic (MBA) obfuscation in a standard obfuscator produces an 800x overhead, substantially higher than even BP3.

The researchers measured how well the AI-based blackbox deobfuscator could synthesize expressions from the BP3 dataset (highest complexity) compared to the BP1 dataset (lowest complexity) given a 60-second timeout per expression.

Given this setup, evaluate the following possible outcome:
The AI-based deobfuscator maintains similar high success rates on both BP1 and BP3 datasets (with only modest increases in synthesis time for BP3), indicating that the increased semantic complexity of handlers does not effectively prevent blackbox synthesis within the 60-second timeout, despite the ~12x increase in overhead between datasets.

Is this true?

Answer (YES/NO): NO